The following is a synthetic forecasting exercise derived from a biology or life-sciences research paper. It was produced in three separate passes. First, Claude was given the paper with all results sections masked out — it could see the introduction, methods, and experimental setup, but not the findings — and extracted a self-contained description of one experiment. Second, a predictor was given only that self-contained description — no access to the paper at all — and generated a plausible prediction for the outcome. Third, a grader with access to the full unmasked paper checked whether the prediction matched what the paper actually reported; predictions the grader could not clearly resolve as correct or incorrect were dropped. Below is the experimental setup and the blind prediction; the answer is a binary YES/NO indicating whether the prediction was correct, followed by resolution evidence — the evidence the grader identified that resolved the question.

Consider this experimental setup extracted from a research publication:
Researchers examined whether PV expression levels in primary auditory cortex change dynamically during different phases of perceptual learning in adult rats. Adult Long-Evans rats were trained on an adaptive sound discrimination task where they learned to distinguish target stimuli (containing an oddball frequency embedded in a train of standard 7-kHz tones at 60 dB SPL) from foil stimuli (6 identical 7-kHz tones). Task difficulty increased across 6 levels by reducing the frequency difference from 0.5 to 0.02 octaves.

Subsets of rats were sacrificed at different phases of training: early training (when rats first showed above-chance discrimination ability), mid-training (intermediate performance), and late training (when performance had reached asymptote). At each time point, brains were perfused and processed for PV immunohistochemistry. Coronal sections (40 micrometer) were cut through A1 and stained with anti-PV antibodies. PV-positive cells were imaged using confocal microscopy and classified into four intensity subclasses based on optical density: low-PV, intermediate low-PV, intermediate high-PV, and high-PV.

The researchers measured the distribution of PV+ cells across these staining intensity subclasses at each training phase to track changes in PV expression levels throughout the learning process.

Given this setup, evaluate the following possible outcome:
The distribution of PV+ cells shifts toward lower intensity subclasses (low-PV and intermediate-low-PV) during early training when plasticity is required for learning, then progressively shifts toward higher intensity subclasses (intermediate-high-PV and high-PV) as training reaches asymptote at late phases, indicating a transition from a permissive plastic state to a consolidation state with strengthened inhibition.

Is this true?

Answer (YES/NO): YES